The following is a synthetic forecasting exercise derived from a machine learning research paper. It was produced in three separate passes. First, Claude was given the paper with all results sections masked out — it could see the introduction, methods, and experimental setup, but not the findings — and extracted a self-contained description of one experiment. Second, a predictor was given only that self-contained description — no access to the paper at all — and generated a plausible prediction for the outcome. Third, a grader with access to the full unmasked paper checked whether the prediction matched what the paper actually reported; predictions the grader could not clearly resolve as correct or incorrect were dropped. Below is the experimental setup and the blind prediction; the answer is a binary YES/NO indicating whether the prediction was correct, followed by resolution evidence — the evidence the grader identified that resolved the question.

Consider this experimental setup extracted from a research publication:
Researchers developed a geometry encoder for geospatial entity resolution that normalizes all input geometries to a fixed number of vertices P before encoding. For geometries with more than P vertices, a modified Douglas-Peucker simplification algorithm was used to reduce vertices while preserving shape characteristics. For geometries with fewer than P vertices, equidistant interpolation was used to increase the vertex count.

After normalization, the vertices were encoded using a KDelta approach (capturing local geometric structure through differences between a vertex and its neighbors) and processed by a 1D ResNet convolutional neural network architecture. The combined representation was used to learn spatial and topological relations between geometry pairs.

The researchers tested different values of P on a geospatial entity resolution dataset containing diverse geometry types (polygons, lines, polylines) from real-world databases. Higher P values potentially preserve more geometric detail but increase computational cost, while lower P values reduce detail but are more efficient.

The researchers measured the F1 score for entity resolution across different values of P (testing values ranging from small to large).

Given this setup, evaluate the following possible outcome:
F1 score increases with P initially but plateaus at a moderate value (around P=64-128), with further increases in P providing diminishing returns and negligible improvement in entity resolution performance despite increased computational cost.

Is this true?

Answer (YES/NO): NO